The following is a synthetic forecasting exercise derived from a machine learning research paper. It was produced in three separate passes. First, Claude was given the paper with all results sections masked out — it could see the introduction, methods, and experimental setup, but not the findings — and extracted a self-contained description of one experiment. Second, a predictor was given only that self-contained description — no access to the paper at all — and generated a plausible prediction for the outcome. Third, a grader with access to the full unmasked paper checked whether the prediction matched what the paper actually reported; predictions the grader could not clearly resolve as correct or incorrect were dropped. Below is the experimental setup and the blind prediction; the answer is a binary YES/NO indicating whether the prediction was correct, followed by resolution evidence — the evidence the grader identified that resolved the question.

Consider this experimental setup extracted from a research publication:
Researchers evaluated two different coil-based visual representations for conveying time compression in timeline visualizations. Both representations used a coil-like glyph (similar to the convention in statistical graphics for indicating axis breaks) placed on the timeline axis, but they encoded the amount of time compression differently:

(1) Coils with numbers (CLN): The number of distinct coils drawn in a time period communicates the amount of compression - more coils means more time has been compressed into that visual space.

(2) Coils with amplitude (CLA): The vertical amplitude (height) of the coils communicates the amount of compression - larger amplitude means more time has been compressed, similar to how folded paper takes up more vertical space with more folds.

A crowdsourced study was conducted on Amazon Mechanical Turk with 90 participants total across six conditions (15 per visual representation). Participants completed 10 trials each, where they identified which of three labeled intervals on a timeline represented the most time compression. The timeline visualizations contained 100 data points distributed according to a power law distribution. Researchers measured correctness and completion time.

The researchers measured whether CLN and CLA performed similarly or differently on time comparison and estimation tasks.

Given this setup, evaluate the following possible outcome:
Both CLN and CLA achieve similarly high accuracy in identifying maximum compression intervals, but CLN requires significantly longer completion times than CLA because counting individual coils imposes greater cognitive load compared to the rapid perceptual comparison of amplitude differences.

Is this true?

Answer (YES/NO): NO